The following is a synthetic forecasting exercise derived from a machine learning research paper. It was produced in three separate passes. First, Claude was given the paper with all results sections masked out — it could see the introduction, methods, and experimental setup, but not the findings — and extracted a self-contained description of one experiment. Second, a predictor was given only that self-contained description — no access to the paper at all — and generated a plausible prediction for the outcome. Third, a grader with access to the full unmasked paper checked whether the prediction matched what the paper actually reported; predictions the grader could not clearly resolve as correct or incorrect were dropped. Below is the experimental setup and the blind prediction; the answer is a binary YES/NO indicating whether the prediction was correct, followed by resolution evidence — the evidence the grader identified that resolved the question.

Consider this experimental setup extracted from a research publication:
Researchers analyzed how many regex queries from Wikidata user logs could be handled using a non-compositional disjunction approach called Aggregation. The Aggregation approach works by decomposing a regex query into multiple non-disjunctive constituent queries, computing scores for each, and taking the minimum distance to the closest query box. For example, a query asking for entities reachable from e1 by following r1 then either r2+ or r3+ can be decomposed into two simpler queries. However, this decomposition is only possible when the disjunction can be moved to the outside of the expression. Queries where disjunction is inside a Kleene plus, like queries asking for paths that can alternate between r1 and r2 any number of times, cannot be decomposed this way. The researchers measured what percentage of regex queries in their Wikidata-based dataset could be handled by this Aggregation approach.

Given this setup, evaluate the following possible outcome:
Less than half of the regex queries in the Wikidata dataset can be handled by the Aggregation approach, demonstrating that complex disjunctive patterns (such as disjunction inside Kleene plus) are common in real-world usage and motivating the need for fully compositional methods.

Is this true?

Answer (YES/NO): NO